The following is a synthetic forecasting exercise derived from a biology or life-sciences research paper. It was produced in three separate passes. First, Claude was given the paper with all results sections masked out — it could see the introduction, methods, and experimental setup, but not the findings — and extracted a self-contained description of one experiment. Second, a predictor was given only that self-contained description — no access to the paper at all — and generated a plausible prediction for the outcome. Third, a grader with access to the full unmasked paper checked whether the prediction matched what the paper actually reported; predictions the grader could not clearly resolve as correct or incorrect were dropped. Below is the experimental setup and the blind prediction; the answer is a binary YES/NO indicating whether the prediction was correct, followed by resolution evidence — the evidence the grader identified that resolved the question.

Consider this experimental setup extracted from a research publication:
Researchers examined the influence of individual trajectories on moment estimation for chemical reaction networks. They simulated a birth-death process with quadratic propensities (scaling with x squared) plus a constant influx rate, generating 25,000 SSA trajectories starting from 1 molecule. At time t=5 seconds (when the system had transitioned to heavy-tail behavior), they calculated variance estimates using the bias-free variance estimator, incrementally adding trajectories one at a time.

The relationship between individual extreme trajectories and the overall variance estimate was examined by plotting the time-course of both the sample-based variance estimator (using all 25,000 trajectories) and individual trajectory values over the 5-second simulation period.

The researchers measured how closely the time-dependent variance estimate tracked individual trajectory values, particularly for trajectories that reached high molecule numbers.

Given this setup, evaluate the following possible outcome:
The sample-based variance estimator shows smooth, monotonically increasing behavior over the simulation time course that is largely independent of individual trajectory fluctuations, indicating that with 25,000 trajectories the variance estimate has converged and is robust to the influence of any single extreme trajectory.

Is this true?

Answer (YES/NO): NO